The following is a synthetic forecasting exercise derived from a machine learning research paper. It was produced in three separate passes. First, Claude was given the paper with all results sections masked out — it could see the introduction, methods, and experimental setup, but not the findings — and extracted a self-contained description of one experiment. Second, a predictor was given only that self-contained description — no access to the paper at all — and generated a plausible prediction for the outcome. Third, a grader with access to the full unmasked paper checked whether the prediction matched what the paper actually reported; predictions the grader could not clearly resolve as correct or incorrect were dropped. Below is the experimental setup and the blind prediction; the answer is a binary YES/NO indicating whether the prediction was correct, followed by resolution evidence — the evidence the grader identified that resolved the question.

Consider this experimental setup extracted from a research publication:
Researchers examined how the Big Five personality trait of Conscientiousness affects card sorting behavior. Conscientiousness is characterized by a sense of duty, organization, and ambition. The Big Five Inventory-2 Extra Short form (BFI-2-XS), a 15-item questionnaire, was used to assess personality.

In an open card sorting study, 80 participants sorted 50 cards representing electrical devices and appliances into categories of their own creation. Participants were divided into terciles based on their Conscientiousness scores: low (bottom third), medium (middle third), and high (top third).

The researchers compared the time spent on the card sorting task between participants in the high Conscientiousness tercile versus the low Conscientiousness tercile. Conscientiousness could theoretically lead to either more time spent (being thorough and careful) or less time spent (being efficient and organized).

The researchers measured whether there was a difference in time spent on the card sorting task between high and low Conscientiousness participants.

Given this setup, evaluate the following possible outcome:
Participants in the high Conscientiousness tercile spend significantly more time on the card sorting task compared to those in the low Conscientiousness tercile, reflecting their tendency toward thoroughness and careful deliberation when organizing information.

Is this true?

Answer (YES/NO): NO